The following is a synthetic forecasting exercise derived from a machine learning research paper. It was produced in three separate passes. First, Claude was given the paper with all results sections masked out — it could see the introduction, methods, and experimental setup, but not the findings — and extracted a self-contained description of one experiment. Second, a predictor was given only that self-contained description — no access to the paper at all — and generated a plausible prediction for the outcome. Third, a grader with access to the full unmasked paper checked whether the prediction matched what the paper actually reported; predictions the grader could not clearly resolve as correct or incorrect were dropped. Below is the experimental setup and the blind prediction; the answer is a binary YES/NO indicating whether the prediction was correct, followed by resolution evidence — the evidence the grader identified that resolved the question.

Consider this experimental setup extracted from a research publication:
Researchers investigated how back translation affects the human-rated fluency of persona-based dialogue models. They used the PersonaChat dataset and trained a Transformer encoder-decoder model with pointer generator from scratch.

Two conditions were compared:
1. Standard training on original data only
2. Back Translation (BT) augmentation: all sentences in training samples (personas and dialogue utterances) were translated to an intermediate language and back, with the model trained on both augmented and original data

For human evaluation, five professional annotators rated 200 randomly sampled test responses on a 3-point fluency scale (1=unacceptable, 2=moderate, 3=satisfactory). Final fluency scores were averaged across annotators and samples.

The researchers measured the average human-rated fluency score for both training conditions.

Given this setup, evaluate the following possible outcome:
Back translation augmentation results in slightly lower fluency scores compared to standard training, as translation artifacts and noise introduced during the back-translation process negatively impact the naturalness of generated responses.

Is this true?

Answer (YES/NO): NO